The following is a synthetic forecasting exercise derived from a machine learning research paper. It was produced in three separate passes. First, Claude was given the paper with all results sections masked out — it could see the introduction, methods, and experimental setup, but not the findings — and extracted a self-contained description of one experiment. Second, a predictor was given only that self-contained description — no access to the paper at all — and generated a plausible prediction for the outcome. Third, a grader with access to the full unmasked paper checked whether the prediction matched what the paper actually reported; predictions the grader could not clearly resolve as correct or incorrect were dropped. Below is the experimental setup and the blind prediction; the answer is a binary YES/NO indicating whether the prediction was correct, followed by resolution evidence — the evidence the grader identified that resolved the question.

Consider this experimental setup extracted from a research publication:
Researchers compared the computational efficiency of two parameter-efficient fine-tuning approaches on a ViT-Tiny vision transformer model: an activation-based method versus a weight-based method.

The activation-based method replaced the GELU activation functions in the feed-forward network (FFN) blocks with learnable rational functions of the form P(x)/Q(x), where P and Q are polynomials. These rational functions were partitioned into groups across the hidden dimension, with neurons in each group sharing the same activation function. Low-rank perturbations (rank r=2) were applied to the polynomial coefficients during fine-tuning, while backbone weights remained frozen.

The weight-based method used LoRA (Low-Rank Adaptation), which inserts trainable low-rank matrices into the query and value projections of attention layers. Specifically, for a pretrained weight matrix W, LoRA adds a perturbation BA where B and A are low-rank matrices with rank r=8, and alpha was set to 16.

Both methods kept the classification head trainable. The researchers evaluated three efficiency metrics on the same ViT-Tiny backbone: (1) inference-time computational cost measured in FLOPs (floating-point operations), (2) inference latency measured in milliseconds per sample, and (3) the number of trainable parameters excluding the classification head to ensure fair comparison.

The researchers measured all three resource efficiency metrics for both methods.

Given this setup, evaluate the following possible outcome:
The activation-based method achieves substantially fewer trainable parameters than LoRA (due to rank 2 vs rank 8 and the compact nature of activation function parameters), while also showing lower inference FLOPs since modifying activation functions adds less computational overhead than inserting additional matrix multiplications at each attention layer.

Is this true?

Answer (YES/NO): NO